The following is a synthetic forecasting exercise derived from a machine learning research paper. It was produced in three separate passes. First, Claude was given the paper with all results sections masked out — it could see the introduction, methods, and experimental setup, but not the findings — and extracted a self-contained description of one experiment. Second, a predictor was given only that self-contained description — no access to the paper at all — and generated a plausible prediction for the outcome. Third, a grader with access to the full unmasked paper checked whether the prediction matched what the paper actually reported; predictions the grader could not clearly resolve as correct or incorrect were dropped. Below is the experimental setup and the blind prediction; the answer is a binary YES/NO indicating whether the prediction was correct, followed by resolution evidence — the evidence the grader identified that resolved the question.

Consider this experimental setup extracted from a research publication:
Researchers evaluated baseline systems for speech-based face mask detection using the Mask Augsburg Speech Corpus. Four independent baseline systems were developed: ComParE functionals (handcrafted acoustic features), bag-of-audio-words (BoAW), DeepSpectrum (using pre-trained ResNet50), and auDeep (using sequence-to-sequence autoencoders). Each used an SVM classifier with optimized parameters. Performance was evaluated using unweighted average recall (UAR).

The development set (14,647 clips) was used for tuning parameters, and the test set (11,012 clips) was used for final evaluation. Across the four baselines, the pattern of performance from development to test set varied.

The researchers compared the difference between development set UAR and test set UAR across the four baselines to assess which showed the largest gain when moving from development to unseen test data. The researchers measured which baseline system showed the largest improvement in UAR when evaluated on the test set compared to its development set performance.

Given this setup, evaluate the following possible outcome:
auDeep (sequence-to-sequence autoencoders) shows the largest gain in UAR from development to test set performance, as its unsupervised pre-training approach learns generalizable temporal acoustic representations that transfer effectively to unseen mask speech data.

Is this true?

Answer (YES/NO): NO